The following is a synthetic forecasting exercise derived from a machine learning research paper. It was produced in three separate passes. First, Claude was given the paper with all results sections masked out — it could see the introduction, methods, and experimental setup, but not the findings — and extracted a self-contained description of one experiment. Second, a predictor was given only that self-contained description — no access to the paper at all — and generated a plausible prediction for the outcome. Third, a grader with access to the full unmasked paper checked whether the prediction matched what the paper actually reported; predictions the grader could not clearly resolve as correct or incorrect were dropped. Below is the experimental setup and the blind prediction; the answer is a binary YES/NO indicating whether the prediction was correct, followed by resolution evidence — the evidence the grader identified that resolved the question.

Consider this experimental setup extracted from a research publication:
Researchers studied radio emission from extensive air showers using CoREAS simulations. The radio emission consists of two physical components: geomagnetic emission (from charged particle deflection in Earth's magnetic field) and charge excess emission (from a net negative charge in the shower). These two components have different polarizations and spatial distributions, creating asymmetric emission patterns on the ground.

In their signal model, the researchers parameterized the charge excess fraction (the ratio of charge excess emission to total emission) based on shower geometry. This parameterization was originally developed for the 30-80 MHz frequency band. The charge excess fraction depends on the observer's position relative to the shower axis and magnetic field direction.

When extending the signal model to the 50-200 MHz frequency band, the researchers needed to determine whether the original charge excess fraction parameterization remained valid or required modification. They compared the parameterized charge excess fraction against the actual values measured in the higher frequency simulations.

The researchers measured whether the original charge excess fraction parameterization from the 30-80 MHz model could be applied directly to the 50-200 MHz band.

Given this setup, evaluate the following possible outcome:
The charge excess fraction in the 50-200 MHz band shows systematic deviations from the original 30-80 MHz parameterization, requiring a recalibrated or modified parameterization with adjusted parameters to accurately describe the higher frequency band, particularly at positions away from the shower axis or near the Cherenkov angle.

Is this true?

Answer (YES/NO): NO